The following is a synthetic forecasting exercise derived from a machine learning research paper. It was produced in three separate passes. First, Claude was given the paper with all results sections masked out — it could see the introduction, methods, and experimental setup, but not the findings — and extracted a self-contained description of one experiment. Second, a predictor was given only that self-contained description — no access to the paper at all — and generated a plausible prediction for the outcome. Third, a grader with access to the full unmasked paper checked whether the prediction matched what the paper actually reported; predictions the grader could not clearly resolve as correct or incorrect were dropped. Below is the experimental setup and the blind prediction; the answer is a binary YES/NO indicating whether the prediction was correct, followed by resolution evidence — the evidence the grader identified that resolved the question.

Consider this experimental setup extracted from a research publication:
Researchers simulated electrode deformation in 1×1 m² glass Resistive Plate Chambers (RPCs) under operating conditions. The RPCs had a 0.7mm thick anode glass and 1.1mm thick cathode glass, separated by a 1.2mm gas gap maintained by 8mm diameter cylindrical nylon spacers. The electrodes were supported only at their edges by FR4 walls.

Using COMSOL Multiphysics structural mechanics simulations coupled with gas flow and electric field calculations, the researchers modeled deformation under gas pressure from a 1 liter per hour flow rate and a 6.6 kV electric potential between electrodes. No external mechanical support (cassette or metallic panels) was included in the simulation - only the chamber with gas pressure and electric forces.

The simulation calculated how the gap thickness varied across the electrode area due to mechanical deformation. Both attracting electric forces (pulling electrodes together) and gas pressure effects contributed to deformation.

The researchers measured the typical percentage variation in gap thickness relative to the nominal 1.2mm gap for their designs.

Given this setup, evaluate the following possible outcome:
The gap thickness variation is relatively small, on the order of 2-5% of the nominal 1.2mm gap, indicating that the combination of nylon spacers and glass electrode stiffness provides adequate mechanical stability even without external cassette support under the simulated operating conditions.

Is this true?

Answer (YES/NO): NO